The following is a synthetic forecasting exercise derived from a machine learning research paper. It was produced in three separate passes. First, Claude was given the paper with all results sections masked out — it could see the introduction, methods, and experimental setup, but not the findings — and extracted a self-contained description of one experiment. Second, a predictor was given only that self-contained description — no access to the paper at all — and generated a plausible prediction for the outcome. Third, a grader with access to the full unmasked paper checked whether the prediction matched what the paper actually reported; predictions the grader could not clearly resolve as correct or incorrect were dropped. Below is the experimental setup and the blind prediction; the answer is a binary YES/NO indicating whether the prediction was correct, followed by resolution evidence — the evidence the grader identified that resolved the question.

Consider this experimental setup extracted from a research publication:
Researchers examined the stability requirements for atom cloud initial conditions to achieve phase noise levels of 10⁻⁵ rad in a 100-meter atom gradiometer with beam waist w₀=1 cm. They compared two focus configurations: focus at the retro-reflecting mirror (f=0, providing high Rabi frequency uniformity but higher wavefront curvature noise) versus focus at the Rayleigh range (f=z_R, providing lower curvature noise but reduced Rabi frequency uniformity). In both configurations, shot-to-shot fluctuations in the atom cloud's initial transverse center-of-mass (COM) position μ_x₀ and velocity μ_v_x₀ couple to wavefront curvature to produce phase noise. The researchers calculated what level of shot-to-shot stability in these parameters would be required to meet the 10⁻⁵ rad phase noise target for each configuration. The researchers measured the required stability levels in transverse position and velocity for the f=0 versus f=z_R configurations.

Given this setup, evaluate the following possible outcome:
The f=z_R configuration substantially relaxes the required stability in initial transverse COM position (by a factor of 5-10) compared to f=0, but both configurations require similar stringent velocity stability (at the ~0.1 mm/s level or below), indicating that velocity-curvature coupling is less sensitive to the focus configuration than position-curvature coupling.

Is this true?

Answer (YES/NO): NO